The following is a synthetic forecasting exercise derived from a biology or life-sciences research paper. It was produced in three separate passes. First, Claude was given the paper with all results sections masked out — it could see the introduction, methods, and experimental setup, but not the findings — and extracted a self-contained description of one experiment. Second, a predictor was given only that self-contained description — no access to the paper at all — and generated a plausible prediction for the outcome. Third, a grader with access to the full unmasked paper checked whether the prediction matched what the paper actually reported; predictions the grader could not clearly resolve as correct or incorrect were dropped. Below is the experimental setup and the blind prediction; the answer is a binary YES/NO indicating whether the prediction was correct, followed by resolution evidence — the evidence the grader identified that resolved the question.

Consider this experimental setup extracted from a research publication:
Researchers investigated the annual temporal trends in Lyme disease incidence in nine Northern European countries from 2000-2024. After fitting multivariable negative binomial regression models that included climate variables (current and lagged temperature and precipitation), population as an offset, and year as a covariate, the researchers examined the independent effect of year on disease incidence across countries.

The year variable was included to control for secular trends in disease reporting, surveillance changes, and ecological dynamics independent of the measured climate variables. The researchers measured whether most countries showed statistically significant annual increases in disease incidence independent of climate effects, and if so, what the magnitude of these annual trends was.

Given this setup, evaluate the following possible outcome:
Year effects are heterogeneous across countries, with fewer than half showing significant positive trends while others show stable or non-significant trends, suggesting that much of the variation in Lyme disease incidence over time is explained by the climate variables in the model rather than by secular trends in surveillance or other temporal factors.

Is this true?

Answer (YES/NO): NO